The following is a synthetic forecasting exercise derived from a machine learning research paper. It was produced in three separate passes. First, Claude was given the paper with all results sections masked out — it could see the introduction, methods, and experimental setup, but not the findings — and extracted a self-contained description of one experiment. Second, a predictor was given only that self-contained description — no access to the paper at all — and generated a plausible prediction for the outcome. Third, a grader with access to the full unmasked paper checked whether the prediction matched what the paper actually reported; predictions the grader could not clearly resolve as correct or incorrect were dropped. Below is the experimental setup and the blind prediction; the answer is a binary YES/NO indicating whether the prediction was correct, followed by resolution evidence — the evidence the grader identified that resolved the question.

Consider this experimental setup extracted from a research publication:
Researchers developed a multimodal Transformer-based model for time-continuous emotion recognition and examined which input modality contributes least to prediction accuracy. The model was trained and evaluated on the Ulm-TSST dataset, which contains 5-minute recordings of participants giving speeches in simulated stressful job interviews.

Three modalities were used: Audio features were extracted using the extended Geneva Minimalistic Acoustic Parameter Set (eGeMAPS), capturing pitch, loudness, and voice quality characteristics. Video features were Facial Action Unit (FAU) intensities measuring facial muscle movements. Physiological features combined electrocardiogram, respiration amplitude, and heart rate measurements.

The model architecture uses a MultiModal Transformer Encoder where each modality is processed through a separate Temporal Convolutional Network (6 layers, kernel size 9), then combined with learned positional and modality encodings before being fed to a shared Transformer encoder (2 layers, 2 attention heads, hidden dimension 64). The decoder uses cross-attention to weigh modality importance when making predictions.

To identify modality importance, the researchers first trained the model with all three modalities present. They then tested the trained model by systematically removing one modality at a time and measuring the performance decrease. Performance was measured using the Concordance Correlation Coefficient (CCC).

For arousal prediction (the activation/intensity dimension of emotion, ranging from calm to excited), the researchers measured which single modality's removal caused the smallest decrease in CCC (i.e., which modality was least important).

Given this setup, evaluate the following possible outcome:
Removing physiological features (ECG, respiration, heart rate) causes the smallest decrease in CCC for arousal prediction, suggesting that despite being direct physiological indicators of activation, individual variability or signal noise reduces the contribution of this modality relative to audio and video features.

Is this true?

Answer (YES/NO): NO